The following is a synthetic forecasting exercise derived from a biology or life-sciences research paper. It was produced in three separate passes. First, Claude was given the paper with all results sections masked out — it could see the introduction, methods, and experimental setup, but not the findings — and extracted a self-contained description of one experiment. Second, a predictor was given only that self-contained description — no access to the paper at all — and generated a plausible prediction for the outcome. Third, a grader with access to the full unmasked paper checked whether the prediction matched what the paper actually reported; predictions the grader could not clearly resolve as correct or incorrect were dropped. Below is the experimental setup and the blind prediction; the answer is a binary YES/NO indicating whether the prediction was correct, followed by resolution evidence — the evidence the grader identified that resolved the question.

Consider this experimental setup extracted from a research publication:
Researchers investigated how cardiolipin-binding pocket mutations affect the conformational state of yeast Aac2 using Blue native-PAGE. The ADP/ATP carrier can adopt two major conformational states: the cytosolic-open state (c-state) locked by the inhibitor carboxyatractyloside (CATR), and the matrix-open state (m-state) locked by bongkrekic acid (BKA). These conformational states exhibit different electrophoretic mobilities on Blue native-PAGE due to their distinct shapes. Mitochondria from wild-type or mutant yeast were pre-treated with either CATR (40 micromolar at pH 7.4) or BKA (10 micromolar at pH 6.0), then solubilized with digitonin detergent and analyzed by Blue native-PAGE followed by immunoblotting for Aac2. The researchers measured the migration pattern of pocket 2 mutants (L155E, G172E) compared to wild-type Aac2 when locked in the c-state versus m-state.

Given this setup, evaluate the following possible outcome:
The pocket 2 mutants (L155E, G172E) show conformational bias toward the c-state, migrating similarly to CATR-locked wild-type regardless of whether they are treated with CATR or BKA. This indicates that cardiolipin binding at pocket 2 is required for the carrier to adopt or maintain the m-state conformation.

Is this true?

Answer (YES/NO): NO